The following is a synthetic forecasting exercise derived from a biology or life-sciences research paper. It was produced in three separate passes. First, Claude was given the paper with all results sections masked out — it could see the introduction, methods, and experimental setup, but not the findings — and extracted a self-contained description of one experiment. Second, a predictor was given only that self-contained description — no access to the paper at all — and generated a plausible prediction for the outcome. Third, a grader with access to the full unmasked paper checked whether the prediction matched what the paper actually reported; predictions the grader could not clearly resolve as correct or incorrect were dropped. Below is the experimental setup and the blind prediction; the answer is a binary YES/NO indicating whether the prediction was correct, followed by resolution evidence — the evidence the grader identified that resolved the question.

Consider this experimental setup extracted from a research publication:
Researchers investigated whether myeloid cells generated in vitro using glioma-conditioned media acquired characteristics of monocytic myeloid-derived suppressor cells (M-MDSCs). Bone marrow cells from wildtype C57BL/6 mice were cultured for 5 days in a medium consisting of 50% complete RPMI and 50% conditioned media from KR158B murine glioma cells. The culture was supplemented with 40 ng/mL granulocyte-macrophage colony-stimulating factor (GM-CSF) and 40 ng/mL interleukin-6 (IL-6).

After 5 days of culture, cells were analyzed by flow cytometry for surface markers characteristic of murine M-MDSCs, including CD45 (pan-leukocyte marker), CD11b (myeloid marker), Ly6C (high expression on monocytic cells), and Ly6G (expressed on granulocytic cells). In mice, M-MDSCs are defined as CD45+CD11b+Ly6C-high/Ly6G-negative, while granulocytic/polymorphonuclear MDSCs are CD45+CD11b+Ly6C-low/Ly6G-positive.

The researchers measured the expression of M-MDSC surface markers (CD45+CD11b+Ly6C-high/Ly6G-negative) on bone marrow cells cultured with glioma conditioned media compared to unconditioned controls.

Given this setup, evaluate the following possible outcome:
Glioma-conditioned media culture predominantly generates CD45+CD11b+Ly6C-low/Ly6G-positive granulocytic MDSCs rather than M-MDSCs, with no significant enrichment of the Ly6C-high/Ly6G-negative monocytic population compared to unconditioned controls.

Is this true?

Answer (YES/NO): NO